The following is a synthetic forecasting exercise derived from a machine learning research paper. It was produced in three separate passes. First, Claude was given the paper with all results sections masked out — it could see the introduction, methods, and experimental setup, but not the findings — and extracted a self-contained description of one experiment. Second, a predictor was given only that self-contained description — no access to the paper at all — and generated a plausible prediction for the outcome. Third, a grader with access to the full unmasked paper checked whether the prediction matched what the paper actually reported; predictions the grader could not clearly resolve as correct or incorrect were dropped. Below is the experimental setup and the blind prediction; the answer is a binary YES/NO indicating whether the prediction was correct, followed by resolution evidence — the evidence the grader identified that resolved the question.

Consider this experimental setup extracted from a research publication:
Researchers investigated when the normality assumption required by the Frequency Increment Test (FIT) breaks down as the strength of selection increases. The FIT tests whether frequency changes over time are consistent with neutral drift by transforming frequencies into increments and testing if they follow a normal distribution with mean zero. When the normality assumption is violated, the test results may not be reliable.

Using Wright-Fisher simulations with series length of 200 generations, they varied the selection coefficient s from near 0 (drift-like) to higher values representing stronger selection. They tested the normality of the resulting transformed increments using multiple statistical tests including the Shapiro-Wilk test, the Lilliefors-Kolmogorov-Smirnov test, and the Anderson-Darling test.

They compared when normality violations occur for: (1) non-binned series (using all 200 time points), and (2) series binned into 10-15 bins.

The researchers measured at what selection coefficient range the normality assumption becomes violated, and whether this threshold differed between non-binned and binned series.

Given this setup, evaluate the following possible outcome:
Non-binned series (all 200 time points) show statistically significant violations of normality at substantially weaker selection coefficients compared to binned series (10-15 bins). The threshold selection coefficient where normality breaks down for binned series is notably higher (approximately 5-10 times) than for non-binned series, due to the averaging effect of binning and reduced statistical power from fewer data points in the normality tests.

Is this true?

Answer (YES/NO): NO